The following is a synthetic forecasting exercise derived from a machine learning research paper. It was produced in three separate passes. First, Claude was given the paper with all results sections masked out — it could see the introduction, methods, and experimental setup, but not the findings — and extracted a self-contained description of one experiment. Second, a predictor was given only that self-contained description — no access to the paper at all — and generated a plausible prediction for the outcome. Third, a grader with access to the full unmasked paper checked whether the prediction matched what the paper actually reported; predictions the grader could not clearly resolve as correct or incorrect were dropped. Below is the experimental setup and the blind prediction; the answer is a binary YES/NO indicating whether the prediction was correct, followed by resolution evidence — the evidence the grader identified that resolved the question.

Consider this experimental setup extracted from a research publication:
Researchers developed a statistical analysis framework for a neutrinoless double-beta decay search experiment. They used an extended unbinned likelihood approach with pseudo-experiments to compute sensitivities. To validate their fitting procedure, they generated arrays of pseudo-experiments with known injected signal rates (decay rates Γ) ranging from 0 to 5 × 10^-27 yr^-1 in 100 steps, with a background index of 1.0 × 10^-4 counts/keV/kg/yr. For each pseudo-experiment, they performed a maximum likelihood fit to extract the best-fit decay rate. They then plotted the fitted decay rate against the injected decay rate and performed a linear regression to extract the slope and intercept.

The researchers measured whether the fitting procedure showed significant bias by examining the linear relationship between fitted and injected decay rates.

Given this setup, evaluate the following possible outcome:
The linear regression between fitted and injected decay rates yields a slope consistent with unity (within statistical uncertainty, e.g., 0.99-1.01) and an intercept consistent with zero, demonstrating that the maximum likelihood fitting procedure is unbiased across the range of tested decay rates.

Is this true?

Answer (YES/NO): YES